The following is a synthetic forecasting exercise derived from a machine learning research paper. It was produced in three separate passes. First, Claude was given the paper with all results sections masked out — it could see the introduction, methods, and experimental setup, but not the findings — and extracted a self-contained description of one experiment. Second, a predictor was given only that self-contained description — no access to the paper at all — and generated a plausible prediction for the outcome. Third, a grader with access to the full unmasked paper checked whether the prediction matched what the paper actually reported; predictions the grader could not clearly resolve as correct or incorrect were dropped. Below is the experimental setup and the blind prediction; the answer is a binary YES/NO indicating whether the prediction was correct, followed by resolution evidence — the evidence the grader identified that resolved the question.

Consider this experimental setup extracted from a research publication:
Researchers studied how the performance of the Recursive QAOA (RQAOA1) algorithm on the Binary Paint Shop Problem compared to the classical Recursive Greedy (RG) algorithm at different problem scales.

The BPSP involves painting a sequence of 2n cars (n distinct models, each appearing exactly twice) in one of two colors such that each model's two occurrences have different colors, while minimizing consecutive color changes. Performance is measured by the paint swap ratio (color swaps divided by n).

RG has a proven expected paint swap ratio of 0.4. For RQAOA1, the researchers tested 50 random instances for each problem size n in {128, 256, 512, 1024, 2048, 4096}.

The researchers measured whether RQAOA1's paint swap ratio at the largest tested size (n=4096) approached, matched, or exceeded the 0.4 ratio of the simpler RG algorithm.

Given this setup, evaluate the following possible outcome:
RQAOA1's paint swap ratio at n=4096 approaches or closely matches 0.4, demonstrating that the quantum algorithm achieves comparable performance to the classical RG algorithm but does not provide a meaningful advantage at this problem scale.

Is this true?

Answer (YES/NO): YES